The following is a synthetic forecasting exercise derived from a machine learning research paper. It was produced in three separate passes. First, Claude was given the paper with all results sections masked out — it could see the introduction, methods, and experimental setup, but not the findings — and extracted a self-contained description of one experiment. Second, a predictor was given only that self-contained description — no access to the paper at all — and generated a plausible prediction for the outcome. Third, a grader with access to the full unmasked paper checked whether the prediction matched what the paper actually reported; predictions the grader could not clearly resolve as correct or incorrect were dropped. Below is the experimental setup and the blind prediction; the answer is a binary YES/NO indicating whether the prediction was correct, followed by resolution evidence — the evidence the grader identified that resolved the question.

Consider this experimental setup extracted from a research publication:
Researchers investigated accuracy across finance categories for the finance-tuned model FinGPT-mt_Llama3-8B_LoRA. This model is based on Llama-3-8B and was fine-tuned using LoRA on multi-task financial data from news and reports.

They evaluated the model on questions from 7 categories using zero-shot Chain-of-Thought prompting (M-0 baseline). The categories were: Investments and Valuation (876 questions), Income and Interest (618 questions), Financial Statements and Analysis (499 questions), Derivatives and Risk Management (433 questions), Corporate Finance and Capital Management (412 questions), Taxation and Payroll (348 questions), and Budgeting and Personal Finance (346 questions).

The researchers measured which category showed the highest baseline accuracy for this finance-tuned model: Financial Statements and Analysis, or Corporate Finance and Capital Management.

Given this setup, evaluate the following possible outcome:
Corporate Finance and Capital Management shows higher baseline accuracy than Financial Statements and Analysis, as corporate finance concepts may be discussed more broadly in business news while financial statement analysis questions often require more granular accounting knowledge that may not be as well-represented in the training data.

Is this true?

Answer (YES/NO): NO